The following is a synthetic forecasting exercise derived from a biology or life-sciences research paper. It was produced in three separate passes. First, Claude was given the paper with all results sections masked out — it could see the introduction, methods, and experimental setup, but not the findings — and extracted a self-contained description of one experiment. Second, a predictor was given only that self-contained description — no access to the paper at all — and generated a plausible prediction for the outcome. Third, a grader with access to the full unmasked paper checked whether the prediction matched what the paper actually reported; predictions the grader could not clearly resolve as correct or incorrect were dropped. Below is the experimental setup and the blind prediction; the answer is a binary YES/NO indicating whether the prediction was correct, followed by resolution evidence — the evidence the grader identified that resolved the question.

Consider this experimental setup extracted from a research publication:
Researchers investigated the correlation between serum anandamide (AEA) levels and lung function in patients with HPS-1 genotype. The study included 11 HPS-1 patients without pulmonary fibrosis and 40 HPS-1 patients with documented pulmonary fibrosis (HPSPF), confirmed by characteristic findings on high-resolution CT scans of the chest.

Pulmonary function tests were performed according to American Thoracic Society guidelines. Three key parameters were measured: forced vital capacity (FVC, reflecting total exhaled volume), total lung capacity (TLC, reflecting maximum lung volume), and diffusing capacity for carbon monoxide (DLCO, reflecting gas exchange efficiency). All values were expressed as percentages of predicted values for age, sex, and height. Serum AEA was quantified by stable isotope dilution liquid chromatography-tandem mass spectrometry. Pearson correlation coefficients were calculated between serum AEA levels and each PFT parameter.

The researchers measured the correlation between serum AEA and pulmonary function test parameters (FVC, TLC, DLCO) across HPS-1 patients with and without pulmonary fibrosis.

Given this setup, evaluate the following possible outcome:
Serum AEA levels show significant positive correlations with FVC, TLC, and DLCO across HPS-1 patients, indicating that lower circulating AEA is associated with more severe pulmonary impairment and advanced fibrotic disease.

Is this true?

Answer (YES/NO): NO